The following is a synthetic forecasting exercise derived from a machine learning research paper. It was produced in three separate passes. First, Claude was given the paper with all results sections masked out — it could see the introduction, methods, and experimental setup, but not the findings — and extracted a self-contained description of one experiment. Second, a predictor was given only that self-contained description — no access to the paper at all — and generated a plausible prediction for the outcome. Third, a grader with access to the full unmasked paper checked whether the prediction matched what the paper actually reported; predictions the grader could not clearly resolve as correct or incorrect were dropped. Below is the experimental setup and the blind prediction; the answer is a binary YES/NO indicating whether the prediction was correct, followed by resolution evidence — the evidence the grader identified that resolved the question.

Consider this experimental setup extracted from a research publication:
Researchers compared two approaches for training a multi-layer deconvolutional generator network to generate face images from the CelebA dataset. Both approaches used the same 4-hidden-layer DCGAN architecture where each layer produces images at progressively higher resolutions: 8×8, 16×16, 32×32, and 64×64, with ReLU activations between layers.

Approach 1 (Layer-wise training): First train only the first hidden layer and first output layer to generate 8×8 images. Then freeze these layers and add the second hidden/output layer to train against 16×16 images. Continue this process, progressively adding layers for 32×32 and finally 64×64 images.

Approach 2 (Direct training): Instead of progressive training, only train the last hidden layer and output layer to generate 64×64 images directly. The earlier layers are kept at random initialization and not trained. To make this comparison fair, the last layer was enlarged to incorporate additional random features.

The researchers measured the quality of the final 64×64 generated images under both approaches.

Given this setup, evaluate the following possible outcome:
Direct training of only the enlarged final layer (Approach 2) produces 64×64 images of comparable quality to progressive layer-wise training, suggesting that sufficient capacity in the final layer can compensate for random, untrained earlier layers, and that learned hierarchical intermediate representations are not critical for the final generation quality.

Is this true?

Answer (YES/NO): NO